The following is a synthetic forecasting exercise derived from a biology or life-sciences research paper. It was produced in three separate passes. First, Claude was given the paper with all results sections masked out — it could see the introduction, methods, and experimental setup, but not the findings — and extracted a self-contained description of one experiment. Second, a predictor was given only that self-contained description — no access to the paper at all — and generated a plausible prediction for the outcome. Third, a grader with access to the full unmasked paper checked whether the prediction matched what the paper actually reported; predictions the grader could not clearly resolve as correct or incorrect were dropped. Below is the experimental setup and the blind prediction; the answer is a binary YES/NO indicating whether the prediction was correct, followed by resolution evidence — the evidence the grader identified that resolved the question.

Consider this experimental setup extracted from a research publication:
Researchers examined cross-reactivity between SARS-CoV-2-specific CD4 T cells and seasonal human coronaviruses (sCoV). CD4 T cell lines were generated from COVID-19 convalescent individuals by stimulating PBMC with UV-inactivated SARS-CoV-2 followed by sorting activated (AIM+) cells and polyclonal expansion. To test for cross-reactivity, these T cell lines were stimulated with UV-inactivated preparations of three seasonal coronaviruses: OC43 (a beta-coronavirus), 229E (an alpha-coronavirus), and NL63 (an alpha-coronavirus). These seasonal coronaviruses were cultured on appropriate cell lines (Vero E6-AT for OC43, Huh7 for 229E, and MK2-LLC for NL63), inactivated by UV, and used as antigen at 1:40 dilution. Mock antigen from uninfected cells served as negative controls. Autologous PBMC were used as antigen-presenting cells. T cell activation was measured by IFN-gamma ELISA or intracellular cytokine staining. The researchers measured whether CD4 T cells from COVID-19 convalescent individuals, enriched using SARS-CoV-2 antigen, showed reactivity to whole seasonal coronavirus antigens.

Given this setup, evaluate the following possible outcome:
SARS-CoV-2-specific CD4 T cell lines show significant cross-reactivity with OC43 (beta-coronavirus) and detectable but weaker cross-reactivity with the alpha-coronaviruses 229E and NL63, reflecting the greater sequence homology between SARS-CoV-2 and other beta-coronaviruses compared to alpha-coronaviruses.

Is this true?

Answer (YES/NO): NO